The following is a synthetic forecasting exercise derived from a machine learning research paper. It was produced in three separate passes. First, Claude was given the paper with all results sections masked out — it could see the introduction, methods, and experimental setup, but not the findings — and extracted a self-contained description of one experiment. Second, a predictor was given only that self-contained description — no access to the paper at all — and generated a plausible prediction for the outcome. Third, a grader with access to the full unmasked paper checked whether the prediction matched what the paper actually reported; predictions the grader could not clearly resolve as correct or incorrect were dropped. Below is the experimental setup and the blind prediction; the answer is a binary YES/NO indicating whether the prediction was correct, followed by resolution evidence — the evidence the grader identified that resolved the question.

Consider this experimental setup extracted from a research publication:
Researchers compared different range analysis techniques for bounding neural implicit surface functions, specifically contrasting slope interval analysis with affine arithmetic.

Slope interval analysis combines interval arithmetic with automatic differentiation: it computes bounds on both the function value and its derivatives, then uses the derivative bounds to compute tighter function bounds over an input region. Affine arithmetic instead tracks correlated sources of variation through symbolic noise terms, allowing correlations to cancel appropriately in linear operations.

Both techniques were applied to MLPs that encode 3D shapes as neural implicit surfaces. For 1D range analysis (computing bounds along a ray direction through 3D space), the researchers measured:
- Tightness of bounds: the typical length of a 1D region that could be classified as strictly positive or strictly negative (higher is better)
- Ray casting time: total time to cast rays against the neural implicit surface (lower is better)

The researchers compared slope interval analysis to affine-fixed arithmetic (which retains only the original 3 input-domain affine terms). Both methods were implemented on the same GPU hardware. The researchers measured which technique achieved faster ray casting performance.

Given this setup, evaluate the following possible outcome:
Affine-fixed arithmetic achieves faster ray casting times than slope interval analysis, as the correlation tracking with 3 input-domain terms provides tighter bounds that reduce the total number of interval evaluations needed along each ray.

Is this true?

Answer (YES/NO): YES